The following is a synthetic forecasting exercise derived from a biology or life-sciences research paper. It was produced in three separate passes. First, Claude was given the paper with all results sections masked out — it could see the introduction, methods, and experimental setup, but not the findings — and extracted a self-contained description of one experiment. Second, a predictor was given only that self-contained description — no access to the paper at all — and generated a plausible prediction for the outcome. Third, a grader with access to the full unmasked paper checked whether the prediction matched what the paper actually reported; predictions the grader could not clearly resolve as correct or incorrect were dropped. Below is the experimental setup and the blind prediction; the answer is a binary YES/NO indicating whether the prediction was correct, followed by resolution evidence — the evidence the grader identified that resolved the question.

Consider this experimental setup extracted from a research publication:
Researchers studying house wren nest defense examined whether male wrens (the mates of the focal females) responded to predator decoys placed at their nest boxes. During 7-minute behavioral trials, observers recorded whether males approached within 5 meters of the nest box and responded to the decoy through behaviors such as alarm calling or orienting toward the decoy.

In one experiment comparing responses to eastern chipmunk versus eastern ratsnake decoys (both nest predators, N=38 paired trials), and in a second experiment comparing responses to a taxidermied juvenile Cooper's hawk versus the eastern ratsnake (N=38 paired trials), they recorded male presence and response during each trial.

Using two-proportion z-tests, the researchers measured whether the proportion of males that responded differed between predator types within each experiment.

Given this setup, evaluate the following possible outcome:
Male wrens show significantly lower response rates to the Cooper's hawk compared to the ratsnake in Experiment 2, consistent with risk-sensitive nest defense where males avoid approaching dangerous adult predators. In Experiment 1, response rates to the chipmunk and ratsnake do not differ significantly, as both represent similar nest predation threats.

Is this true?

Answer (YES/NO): NO